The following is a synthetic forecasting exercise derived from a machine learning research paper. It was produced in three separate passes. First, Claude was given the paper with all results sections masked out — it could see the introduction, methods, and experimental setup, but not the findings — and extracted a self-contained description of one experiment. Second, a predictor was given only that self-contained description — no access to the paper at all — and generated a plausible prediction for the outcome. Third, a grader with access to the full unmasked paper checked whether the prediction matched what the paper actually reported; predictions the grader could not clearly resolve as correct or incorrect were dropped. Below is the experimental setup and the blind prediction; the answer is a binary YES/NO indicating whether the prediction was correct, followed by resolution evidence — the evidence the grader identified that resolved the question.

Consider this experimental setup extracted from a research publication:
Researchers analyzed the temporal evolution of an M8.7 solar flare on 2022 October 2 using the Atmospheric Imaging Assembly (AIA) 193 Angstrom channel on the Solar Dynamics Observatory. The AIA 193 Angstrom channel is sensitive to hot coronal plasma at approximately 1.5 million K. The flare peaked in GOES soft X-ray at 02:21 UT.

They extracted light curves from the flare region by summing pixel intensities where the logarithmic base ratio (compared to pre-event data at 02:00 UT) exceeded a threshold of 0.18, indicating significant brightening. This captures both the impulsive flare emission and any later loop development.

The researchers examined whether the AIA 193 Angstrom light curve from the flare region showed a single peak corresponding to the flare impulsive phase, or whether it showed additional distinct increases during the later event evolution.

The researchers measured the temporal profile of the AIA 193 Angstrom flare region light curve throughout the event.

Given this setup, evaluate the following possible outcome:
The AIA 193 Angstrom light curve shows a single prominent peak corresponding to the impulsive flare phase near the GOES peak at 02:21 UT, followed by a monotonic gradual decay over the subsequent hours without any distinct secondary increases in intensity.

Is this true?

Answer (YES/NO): NO